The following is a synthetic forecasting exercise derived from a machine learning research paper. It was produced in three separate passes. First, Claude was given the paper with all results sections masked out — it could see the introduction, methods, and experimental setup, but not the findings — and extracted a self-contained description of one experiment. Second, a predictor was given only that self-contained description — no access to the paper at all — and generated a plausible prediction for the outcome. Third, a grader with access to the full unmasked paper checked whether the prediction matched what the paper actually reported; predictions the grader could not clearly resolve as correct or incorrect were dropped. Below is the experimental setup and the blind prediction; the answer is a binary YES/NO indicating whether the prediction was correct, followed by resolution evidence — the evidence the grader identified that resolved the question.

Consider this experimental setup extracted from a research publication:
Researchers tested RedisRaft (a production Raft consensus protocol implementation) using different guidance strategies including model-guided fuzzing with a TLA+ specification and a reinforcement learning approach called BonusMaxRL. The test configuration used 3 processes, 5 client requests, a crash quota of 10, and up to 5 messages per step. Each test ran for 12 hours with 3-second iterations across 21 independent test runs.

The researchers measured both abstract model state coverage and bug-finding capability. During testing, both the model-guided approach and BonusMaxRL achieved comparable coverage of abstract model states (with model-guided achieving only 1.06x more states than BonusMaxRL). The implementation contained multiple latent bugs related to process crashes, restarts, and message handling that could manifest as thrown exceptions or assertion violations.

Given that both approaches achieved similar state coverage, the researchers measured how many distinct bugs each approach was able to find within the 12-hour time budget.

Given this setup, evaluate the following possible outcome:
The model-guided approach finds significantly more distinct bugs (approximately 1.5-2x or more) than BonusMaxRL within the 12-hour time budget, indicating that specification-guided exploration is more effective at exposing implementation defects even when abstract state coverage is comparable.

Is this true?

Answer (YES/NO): YES